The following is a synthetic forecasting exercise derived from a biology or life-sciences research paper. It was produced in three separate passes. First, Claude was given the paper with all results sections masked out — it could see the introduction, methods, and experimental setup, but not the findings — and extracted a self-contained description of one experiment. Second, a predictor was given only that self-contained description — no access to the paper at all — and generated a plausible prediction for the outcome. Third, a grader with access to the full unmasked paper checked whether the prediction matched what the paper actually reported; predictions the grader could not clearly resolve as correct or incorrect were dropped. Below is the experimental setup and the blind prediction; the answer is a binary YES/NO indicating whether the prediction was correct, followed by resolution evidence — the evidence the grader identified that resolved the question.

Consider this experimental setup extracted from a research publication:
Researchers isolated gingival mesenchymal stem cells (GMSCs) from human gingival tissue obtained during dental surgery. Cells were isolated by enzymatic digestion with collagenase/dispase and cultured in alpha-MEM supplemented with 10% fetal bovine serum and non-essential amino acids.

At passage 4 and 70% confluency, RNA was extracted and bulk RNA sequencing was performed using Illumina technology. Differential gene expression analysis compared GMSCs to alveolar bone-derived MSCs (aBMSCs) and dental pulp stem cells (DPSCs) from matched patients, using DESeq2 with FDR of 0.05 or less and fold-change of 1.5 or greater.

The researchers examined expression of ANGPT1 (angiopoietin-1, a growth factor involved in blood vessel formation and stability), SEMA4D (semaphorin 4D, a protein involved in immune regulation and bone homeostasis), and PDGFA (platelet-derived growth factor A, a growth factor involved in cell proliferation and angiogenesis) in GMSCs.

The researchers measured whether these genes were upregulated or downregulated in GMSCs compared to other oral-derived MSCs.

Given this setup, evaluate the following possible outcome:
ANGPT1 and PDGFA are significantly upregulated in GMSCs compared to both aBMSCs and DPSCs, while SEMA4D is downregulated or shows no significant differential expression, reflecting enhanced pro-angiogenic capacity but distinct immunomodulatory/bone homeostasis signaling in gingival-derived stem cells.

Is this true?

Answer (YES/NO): NO